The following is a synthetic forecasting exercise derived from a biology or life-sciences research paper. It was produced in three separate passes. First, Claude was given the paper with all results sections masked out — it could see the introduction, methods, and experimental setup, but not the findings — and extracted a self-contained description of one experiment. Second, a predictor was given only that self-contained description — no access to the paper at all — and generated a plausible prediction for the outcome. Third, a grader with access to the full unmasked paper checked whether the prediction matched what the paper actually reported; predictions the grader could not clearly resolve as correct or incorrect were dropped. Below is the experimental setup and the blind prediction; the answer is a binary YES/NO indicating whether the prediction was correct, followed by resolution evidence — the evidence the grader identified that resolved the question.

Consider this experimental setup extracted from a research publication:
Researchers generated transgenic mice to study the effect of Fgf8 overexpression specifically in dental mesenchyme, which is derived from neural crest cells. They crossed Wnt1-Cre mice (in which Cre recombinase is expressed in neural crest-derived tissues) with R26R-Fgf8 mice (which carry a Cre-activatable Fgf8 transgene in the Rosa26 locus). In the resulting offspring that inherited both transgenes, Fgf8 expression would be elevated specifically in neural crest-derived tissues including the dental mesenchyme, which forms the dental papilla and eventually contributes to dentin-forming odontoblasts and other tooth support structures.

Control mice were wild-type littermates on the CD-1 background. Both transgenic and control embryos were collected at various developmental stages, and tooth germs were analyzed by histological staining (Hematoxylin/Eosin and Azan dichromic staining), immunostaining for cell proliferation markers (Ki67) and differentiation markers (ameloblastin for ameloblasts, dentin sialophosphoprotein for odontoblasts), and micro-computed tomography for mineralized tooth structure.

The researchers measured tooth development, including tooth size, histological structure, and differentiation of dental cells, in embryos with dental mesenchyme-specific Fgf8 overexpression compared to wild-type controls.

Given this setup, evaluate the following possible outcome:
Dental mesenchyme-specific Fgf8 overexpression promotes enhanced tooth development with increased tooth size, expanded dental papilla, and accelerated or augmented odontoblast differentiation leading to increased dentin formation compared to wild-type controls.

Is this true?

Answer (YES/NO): NO